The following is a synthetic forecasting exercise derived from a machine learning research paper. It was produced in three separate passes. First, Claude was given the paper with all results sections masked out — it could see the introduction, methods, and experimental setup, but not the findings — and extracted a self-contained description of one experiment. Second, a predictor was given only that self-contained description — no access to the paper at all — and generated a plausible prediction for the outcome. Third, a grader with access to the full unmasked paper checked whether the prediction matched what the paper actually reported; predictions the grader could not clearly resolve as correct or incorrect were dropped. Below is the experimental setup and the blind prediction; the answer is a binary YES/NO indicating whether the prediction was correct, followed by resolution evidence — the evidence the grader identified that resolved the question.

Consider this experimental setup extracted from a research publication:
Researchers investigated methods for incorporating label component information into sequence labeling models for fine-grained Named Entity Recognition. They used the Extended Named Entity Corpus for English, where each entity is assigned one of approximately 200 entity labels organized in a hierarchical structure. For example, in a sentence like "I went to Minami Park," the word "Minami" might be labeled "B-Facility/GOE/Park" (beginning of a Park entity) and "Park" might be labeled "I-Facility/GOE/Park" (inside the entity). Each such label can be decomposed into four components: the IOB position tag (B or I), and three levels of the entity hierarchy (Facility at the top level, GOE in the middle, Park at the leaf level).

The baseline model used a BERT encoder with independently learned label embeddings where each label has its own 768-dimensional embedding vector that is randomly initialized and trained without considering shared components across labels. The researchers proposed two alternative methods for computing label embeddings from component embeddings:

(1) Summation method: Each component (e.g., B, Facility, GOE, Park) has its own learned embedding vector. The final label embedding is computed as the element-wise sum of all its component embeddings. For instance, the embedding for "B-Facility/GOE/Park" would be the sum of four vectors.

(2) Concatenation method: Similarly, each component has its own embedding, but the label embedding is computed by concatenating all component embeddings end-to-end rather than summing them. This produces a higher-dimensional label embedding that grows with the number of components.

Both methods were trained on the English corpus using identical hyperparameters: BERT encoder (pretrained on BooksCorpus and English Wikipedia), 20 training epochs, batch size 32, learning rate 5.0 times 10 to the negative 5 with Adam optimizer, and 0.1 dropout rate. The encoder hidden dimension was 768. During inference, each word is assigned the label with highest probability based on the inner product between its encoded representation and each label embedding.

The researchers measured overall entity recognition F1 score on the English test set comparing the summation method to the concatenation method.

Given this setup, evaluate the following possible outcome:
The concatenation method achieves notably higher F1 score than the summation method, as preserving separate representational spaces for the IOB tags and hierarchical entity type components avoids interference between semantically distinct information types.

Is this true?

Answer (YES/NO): NO